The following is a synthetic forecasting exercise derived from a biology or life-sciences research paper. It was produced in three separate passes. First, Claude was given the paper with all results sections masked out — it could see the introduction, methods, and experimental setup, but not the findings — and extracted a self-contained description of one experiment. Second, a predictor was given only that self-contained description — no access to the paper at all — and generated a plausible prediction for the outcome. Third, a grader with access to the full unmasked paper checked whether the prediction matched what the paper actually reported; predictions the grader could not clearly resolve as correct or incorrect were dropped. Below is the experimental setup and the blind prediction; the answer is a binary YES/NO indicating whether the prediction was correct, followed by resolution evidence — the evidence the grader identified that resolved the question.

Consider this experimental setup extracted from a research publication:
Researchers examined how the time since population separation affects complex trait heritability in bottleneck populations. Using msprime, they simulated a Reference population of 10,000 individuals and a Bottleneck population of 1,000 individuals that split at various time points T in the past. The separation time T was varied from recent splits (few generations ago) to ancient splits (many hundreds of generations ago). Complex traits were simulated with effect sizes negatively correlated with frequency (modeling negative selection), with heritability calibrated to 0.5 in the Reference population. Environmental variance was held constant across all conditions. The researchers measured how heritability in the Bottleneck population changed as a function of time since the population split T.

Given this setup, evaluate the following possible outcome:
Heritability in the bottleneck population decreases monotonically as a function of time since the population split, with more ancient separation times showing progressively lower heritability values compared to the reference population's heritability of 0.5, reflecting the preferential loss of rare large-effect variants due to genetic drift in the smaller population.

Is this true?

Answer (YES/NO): NO